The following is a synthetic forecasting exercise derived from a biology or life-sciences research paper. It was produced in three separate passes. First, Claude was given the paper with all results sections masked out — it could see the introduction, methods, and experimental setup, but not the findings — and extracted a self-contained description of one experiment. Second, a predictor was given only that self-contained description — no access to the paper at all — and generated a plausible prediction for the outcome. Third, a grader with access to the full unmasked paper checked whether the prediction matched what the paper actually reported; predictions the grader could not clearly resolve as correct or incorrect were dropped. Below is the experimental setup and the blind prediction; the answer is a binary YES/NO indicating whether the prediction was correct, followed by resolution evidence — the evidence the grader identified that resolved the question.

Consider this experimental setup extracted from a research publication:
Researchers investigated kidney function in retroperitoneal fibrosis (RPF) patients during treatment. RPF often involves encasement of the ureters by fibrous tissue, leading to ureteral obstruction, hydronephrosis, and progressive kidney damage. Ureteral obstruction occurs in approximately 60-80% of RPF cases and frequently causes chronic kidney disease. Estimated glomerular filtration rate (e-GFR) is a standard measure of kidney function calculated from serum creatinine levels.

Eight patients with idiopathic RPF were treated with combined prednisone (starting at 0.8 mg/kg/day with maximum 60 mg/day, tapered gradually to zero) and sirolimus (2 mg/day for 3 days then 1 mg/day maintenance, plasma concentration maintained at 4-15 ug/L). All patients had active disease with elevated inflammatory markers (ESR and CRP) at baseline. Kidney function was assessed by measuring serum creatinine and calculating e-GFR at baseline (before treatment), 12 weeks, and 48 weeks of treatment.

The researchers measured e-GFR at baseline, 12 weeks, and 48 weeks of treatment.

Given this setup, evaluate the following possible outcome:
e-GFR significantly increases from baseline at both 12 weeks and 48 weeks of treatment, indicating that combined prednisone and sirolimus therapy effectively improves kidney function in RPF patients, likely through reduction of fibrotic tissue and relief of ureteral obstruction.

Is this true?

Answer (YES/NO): YES